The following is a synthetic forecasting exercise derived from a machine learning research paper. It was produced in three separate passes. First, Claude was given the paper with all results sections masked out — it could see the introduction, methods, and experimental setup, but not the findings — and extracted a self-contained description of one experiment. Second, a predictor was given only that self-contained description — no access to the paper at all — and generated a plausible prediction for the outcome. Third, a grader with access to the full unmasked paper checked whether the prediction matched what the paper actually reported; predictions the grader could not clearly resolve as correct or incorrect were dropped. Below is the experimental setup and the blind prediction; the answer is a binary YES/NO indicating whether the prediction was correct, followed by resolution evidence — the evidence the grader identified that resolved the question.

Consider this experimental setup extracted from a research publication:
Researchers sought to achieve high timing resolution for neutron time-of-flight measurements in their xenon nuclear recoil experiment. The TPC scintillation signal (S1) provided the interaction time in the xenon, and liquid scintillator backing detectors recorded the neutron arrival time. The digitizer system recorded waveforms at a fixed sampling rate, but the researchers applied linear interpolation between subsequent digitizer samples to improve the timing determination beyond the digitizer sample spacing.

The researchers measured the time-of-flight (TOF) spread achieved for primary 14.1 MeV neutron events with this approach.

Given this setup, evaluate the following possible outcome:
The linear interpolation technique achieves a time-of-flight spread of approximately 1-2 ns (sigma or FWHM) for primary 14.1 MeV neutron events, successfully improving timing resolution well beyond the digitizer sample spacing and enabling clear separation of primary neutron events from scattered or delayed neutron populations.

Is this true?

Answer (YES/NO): YES